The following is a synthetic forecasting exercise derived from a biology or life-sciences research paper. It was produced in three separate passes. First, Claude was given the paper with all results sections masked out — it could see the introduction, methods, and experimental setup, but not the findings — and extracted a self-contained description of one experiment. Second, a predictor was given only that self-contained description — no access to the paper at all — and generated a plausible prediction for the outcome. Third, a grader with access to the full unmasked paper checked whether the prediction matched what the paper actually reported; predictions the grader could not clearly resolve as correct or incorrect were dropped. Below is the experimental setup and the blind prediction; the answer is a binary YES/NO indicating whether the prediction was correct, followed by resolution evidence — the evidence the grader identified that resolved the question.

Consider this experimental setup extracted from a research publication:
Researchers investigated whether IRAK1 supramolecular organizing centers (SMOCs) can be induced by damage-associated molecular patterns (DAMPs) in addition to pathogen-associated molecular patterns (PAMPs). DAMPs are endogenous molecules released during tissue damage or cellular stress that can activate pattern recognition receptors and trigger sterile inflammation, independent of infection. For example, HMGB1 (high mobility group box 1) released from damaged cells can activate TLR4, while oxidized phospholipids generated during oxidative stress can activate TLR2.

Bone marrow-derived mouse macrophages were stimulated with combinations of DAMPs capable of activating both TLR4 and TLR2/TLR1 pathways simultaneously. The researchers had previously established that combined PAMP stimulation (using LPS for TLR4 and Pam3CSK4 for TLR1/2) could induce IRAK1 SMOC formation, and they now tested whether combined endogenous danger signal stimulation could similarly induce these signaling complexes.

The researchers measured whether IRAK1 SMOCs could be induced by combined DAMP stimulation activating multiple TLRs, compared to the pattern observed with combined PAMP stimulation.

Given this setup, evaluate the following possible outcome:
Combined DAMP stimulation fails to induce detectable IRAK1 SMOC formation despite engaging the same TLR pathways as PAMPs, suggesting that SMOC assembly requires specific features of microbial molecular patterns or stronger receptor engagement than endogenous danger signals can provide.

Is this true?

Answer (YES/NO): NO